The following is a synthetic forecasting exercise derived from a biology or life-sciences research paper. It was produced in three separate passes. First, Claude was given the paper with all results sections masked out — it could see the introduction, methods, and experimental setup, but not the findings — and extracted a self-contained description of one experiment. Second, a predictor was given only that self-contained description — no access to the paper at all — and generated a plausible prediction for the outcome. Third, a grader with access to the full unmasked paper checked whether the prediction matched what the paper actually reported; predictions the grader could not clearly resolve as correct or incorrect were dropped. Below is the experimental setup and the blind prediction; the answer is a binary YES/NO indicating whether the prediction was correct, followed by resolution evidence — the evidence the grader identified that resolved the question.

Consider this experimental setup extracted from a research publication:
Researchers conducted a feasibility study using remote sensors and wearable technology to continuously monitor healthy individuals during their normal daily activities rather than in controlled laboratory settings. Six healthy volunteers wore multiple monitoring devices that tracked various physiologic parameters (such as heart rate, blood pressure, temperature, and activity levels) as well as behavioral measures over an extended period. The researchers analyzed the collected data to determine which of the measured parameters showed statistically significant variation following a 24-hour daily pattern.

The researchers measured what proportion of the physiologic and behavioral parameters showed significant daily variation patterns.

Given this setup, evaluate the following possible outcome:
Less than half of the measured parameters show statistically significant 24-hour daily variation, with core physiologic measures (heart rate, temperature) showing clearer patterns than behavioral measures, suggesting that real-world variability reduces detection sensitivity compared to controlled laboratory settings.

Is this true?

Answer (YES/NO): NO